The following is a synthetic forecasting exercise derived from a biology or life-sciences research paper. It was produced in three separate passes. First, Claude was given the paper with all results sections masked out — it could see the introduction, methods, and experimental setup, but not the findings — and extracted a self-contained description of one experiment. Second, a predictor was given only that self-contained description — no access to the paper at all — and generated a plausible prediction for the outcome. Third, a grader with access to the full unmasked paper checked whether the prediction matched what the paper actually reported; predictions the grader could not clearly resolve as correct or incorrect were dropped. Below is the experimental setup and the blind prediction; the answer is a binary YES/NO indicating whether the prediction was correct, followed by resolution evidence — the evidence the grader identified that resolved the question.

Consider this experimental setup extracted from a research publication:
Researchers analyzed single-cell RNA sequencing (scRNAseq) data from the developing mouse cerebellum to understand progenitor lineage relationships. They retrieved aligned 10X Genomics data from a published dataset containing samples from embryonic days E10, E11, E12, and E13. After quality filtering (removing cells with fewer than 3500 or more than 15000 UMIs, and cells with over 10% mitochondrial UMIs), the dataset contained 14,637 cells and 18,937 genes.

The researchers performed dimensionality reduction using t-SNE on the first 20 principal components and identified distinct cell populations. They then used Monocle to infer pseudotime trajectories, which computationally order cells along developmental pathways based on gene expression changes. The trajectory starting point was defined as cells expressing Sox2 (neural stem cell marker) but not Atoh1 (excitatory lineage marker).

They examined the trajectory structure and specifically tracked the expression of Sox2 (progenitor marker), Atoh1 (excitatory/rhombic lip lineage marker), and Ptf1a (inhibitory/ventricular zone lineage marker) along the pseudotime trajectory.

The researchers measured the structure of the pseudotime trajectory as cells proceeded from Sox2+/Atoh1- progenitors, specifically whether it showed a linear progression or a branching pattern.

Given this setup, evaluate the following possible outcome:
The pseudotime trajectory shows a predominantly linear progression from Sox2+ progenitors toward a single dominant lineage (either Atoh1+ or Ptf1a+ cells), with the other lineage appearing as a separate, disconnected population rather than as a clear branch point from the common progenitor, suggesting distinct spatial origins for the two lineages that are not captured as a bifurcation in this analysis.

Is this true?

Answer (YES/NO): NO